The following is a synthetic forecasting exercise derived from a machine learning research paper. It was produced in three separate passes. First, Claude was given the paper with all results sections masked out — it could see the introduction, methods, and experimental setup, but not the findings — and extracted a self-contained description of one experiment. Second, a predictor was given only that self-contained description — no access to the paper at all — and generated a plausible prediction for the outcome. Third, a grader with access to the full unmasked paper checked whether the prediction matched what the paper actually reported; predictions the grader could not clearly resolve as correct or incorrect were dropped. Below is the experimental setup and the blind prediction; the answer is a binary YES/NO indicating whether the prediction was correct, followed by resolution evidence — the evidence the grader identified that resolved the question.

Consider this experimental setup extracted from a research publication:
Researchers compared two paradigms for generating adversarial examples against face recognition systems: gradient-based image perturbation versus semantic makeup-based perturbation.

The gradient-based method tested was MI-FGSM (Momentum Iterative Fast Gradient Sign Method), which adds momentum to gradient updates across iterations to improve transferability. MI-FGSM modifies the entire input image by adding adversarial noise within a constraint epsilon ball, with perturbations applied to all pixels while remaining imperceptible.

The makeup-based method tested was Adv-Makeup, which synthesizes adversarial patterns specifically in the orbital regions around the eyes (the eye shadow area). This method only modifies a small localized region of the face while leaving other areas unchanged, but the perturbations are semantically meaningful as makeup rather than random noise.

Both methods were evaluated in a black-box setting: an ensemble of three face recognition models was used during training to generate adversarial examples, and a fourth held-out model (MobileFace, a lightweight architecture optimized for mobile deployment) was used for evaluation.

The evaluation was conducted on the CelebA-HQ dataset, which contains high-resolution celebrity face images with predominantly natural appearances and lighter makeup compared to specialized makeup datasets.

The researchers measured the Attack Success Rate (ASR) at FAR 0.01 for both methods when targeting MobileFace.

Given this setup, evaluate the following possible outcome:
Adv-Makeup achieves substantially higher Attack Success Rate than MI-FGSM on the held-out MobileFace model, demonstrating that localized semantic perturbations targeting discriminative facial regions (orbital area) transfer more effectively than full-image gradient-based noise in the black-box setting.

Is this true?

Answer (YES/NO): YES